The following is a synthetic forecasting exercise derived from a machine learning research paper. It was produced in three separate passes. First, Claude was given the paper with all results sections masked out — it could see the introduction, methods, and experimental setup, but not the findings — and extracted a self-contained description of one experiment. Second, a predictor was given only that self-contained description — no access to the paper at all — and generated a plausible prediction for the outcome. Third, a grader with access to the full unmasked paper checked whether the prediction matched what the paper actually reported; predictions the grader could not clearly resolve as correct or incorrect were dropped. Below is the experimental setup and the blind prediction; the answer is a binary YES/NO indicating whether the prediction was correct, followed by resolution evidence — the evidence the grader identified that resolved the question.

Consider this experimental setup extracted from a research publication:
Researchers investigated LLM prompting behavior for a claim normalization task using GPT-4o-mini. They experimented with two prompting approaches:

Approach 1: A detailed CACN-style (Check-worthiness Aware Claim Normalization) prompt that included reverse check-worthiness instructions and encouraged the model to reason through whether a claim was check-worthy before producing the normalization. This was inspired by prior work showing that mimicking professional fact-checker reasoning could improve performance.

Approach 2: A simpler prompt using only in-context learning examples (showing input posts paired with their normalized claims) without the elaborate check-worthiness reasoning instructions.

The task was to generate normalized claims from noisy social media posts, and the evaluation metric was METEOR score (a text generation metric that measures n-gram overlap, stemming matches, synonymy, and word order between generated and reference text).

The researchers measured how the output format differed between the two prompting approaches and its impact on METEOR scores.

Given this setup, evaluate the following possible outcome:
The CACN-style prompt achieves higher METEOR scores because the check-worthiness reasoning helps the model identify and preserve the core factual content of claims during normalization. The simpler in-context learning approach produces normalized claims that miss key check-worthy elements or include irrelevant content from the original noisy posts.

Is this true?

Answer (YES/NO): NO